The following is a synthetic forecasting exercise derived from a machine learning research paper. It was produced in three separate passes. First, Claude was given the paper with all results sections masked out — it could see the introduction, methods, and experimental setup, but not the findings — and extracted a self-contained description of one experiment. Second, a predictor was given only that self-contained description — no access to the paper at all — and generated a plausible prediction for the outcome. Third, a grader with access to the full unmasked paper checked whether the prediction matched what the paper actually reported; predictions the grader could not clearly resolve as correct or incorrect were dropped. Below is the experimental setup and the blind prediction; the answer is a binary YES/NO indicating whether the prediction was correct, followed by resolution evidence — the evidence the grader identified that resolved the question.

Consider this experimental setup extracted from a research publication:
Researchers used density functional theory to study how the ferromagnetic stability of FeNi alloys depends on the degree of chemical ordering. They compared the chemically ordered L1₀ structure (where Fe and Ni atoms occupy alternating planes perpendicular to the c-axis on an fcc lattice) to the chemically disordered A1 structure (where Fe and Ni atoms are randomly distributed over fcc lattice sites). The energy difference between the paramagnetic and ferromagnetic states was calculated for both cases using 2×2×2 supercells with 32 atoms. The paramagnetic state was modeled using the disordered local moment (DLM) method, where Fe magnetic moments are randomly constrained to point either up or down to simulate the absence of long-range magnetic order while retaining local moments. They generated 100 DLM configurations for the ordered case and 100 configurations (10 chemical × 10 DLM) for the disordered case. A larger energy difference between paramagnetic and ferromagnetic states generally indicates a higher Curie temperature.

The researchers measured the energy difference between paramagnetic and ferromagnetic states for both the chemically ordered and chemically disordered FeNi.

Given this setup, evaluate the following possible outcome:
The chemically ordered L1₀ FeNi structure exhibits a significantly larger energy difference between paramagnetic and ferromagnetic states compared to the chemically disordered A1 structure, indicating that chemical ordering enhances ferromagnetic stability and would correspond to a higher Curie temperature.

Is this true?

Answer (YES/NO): YES